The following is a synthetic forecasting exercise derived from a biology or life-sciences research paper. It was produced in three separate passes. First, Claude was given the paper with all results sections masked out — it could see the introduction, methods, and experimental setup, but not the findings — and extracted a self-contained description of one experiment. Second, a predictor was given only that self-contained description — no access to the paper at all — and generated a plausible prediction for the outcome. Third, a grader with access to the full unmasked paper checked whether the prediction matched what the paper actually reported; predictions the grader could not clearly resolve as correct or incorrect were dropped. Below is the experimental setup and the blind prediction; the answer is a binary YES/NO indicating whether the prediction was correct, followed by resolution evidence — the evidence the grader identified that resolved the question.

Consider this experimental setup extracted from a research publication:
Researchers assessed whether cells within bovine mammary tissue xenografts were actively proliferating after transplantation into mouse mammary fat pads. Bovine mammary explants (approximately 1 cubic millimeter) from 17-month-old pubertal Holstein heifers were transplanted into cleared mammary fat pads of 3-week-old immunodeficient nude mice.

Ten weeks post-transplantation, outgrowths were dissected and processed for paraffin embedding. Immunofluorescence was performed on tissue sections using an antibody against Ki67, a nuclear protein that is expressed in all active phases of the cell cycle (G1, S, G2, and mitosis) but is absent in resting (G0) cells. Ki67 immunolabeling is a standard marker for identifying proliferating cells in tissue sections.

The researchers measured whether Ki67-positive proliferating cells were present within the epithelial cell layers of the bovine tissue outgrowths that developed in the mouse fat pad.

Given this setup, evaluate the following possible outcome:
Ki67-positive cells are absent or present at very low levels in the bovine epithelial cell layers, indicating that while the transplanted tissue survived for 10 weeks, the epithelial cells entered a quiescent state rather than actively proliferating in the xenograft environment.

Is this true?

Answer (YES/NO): NO